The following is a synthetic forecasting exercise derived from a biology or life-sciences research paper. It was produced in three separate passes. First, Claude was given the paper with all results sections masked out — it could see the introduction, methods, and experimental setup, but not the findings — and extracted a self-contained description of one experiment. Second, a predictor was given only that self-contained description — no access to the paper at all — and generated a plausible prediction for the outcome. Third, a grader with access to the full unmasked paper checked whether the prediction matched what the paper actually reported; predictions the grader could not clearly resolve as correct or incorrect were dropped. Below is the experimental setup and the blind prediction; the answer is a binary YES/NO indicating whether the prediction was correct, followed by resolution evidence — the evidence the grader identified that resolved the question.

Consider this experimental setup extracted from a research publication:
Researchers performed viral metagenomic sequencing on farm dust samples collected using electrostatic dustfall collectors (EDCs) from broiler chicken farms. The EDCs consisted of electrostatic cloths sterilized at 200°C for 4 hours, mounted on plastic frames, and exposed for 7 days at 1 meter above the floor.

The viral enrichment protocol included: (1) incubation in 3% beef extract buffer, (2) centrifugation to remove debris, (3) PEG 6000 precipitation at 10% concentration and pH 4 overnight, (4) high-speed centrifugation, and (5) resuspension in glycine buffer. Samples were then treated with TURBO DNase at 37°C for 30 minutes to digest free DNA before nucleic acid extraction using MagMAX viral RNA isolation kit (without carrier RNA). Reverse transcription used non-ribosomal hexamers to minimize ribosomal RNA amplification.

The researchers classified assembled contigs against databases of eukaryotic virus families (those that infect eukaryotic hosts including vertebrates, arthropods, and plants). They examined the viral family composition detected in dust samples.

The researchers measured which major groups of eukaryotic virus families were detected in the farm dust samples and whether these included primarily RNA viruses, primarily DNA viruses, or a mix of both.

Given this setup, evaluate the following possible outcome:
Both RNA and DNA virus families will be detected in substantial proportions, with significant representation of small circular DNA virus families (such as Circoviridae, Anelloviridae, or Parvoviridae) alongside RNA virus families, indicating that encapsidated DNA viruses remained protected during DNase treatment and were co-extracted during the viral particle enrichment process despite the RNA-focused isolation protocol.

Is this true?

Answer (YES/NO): YES